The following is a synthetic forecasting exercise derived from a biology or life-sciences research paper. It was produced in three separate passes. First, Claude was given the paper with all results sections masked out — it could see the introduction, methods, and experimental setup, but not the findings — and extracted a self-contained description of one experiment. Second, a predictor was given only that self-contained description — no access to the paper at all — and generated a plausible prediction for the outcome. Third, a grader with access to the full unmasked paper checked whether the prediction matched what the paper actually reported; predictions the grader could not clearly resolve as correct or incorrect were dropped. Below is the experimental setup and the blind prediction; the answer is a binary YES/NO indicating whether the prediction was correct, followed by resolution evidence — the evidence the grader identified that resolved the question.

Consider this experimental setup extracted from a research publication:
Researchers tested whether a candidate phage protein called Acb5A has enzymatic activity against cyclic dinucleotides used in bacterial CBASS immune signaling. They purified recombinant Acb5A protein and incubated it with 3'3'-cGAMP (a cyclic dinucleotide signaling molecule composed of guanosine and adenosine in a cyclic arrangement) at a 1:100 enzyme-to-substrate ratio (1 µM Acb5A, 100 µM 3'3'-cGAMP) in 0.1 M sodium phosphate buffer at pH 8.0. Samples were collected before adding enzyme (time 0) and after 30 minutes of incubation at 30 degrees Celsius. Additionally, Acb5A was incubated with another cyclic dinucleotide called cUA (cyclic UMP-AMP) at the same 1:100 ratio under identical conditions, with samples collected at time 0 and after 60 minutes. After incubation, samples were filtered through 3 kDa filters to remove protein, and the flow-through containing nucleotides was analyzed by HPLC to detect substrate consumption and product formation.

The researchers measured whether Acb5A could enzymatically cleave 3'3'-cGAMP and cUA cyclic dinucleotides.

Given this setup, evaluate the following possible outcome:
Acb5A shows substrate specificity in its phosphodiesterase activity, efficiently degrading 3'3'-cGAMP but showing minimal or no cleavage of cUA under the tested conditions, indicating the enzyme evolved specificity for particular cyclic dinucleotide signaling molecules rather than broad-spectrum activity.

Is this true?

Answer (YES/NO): NO